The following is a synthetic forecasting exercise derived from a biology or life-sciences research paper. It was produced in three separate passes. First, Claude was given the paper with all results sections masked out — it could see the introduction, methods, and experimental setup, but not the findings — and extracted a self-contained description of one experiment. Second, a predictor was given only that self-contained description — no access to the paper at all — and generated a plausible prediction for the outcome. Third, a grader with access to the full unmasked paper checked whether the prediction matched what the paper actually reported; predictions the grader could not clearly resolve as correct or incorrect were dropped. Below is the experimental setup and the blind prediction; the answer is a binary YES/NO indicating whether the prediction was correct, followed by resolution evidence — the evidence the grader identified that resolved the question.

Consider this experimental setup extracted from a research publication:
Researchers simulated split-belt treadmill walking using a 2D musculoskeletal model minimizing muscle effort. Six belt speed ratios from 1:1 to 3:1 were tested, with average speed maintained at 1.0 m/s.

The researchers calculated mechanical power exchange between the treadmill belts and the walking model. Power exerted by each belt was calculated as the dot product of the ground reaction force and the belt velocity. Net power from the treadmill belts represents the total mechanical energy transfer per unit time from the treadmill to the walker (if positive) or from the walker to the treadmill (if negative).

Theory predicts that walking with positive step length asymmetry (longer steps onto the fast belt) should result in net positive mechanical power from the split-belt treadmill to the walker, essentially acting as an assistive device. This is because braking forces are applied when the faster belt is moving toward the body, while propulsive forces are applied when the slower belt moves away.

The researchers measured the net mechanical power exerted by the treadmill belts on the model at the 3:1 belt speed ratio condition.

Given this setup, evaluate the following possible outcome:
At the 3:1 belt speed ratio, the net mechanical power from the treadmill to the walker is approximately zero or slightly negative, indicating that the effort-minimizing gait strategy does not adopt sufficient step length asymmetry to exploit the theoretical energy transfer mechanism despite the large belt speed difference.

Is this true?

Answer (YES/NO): NO